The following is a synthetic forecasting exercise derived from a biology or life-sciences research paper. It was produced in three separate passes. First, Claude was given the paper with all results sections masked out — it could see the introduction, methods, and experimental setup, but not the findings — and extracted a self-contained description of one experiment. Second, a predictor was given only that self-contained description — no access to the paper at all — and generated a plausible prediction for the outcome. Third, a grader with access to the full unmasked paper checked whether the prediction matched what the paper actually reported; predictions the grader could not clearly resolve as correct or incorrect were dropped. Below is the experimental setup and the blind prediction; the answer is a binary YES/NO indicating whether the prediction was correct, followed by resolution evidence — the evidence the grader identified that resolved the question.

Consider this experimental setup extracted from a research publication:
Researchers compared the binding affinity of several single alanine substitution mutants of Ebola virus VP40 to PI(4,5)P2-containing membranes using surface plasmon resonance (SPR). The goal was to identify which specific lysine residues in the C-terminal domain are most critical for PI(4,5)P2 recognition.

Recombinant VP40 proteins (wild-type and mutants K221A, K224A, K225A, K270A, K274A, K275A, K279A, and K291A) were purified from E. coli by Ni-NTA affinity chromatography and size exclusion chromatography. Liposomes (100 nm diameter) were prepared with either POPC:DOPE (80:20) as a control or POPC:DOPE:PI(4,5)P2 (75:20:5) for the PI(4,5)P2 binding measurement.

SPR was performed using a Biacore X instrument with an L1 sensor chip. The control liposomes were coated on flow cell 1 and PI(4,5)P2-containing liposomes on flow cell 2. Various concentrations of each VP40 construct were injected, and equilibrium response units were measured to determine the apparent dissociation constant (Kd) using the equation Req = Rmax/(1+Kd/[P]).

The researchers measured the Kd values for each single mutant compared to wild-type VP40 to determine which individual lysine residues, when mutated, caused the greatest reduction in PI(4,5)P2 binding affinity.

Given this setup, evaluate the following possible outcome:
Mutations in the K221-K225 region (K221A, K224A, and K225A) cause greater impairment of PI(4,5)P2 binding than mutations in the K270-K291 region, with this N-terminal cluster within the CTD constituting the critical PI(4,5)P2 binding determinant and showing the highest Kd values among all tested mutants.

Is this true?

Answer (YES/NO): NO